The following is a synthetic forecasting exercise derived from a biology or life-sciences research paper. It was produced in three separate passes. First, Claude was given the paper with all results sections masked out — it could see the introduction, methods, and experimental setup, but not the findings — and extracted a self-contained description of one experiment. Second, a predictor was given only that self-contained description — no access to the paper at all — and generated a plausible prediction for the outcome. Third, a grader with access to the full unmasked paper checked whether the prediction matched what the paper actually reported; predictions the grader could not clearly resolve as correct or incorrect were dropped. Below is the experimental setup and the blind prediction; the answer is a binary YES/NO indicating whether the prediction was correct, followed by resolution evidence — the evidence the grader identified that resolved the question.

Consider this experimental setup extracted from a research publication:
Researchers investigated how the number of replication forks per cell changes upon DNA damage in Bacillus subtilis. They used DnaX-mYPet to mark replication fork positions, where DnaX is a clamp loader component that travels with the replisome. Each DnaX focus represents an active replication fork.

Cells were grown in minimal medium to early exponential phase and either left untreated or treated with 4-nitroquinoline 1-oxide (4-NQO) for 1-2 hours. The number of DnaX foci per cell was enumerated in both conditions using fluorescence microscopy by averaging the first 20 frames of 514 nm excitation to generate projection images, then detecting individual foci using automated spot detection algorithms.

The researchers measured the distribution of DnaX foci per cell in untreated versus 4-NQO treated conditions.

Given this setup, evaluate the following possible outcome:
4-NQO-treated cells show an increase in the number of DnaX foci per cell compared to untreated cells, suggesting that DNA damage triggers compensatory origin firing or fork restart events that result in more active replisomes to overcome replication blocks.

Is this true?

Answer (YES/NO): NO